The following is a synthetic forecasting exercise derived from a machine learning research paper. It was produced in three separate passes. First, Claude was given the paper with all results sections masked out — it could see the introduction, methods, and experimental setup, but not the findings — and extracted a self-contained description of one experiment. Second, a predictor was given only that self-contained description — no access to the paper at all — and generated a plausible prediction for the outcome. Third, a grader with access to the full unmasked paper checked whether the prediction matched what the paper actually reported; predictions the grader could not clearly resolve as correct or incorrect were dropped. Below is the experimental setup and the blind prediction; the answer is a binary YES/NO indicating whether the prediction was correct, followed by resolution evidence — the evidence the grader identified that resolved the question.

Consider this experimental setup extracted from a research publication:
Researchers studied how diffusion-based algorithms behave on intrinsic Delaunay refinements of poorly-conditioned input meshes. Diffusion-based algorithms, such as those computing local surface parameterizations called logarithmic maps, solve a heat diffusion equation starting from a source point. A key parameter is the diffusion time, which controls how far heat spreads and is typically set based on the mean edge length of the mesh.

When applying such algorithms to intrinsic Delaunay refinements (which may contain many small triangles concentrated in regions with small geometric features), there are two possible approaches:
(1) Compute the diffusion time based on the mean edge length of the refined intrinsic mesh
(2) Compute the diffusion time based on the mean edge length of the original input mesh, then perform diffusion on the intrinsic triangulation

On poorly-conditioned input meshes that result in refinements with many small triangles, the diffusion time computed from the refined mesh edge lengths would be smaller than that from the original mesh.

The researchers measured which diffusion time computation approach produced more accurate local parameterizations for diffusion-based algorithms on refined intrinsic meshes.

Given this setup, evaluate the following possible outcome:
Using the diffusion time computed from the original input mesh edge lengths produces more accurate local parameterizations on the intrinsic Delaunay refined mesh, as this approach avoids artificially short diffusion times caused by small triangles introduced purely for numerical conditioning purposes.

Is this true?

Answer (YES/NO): YES